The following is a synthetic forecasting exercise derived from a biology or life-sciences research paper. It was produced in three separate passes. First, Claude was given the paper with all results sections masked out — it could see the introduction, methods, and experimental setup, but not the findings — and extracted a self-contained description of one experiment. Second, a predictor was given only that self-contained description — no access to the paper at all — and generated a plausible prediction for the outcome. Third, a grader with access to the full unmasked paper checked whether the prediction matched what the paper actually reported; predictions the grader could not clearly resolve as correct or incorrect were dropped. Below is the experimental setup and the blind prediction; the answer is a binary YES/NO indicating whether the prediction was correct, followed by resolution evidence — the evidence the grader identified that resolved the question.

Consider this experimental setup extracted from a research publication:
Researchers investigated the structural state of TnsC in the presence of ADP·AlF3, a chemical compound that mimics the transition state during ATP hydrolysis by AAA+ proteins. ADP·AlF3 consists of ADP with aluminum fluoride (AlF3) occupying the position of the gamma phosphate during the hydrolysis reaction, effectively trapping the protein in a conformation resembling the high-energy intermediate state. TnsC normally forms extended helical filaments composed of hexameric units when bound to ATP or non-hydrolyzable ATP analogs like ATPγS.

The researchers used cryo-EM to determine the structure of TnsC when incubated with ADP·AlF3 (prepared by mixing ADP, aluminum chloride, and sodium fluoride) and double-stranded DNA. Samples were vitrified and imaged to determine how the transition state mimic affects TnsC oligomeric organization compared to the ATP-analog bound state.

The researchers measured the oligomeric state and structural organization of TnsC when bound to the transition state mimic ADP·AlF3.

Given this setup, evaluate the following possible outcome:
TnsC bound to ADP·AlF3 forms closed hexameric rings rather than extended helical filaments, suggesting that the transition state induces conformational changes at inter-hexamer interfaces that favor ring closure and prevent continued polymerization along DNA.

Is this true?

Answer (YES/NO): NO